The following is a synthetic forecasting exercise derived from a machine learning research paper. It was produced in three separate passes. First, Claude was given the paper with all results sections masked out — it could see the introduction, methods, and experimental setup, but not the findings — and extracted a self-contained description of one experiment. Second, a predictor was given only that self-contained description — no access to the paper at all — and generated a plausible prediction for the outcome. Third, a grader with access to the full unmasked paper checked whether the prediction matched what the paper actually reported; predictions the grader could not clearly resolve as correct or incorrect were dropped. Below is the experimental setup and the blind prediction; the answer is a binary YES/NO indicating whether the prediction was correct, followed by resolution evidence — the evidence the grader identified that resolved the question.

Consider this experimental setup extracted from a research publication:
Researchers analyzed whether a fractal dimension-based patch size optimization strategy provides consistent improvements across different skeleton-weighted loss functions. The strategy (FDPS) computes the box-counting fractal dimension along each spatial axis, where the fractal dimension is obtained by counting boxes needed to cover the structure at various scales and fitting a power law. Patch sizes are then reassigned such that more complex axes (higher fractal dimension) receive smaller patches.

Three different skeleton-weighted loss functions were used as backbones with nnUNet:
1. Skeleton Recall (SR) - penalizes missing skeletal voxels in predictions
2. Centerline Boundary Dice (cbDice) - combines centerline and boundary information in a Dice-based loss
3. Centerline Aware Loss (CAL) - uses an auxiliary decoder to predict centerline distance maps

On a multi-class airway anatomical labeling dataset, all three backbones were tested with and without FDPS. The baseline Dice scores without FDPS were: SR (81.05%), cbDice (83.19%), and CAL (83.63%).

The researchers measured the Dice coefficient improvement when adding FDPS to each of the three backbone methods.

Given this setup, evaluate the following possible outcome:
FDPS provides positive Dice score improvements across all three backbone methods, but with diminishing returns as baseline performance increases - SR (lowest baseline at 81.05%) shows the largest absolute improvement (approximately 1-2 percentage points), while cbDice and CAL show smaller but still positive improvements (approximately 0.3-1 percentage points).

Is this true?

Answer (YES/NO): NO